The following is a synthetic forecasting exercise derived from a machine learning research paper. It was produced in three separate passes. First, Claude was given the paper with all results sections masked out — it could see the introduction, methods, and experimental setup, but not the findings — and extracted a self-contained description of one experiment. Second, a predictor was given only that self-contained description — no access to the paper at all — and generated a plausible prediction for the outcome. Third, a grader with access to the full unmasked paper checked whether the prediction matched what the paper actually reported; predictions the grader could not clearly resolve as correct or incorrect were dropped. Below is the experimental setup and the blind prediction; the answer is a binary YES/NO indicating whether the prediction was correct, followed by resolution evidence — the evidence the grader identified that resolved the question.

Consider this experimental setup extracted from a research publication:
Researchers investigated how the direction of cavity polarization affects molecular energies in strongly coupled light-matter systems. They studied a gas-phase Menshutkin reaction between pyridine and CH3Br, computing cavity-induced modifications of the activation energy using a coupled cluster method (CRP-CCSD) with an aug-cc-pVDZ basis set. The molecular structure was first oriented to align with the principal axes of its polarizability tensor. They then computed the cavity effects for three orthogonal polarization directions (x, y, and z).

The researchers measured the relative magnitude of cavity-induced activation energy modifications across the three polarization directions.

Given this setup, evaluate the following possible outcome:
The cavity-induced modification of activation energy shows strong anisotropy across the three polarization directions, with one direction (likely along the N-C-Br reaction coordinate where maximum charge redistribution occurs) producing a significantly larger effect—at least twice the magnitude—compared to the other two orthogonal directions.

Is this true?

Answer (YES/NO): YES